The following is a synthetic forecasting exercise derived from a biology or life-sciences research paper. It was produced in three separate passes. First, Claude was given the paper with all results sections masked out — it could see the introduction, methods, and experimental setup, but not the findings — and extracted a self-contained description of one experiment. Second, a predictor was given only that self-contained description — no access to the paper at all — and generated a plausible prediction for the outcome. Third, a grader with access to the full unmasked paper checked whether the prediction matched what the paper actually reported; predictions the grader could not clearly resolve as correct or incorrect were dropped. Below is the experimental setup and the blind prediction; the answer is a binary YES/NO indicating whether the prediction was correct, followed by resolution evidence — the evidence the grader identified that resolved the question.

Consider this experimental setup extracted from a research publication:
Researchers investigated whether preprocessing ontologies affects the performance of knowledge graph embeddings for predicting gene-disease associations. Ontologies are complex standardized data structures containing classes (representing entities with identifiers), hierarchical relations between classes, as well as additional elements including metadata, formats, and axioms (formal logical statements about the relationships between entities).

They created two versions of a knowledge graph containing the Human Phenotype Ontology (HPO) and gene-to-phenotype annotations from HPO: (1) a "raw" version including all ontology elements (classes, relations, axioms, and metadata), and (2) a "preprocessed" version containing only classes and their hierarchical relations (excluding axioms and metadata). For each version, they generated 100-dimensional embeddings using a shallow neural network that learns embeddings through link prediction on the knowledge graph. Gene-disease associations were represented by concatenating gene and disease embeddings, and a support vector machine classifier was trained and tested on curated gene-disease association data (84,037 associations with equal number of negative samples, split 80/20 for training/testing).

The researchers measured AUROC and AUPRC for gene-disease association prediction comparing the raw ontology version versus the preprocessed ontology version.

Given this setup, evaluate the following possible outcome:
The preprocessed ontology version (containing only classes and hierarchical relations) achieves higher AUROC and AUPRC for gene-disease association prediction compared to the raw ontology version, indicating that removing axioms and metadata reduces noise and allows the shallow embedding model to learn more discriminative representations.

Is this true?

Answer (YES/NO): YES